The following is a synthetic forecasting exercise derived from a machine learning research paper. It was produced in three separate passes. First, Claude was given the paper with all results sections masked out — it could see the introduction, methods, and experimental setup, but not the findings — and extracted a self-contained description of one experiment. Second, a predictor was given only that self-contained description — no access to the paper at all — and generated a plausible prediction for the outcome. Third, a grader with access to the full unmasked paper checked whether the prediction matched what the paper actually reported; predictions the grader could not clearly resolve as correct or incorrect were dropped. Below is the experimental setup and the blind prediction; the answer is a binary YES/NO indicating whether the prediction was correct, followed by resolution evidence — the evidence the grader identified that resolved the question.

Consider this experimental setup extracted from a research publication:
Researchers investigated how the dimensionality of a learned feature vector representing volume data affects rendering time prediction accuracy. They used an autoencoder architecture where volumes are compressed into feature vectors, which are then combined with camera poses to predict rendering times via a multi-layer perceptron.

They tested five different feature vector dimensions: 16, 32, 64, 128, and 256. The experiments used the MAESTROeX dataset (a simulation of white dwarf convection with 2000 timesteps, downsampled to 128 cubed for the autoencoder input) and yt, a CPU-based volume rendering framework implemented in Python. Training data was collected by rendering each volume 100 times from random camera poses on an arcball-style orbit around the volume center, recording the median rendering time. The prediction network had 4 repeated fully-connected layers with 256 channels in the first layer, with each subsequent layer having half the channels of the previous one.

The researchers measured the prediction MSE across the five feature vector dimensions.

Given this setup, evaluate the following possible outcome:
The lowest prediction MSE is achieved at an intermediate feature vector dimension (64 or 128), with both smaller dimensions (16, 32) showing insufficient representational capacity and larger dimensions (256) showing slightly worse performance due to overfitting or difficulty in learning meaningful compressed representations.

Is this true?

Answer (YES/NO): NO